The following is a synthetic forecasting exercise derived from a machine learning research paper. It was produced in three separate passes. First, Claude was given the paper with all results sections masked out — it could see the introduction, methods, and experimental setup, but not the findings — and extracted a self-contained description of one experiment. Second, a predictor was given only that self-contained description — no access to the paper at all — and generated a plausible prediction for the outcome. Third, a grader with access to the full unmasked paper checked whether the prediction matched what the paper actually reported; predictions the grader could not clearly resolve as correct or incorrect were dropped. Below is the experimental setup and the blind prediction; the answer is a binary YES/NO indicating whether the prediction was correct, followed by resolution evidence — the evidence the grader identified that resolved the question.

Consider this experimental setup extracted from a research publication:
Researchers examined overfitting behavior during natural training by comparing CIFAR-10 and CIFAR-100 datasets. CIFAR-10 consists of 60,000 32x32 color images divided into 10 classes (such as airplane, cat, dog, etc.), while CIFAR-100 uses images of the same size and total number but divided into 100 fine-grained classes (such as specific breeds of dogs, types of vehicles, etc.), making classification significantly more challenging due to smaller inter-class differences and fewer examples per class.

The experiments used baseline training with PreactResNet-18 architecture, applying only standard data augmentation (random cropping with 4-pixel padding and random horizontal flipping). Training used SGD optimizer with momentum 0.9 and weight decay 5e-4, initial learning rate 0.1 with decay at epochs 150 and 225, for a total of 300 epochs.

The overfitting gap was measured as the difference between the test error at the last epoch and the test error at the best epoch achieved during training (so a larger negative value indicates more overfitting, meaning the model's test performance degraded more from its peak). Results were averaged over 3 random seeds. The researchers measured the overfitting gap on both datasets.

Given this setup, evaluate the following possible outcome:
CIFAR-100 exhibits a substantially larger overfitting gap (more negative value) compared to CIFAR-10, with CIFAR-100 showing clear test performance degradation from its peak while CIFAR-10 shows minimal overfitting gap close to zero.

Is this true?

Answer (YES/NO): NO